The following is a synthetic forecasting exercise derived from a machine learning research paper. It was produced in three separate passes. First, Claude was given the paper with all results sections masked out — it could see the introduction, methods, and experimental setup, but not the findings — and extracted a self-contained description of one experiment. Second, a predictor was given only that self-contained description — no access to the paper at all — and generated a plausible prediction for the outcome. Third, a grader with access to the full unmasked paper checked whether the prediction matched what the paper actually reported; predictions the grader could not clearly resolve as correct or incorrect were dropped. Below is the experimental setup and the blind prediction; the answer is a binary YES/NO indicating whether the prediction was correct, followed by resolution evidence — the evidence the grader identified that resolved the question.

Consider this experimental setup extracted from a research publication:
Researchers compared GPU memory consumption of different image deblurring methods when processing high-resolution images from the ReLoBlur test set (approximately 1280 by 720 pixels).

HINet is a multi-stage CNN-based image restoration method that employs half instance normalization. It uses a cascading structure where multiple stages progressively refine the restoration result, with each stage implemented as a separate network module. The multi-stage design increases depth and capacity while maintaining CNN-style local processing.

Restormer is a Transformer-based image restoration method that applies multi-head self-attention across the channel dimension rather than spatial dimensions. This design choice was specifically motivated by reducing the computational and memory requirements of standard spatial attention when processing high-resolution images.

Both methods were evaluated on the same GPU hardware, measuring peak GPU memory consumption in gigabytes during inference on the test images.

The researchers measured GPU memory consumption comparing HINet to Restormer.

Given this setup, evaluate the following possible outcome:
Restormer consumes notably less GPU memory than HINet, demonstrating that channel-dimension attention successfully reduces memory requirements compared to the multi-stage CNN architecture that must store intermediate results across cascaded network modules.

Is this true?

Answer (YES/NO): NO